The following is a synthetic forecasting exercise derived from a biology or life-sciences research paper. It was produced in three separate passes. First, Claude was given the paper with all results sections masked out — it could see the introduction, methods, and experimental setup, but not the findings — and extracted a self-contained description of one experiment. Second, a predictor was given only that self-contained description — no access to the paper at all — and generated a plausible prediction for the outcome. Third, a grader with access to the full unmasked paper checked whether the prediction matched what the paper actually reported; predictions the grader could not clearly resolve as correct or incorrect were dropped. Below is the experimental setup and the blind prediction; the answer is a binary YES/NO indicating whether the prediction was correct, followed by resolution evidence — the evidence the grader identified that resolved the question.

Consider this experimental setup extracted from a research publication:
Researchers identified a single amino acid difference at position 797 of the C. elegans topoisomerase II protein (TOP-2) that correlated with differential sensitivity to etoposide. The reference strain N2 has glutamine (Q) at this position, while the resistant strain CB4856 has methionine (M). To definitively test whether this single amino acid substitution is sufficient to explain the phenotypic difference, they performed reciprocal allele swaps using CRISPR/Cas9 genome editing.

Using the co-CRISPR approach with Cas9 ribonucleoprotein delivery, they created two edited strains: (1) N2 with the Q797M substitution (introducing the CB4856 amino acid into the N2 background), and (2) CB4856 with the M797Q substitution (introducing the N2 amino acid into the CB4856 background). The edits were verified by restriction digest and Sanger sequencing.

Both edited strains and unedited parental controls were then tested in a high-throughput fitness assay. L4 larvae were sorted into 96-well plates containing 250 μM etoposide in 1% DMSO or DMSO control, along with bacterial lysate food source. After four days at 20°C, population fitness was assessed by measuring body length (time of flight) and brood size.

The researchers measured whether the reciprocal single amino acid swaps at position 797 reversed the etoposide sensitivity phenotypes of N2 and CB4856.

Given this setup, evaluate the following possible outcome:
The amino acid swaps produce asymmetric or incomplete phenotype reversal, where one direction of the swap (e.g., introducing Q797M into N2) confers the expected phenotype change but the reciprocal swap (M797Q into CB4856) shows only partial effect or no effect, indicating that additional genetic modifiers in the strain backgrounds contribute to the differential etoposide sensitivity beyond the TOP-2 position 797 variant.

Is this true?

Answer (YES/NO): NO